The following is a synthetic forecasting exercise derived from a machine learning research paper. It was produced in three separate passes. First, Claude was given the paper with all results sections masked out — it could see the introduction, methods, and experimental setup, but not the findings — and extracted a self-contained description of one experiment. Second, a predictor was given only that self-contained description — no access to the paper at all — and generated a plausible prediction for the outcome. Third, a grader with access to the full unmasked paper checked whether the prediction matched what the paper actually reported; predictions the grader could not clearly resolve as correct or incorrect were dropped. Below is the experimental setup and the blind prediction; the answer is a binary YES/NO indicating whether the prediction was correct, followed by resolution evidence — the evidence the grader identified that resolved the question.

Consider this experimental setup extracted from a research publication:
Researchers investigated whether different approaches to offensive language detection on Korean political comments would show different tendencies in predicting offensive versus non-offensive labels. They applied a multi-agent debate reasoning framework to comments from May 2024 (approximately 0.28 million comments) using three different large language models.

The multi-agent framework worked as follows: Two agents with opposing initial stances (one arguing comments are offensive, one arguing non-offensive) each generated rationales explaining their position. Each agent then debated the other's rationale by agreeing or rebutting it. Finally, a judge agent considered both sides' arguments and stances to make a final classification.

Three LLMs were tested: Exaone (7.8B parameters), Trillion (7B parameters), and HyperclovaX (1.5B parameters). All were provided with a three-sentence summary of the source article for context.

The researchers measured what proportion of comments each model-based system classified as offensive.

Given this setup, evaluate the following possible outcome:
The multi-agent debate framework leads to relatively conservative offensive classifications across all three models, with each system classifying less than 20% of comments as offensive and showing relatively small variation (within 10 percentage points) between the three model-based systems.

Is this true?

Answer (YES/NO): NO